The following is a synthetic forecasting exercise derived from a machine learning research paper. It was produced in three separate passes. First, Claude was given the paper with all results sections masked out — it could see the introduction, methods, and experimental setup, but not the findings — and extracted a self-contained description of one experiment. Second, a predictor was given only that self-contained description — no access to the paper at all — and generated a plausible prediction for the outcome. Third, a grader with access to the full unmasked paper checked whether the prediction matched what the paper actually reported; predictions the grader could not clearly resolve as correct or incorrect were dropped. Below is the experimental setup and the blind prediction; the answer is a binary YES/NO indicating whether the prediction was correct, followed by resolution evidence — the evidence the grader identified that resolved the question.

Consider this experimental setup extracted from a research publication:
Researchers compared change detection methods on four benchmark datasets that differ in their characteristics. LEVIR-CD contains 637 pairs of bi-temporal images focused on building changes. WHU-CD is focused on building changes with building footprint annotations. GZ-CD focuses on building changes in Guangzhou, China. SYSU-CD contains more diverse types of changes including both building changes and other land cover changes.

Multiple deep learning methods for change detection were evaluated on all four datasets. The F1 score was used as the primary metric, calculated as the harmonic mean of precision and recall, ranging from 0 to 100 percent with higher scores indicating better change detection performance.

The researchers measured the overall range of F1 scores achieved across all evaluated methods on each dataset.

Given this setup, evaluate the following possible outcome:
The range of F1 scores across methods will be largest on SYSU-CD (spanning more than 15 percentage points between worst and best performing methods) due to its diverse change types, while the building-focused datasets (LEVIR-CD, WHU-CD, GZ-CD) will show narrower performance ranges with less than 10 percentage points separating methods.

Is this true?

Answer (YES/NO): NO